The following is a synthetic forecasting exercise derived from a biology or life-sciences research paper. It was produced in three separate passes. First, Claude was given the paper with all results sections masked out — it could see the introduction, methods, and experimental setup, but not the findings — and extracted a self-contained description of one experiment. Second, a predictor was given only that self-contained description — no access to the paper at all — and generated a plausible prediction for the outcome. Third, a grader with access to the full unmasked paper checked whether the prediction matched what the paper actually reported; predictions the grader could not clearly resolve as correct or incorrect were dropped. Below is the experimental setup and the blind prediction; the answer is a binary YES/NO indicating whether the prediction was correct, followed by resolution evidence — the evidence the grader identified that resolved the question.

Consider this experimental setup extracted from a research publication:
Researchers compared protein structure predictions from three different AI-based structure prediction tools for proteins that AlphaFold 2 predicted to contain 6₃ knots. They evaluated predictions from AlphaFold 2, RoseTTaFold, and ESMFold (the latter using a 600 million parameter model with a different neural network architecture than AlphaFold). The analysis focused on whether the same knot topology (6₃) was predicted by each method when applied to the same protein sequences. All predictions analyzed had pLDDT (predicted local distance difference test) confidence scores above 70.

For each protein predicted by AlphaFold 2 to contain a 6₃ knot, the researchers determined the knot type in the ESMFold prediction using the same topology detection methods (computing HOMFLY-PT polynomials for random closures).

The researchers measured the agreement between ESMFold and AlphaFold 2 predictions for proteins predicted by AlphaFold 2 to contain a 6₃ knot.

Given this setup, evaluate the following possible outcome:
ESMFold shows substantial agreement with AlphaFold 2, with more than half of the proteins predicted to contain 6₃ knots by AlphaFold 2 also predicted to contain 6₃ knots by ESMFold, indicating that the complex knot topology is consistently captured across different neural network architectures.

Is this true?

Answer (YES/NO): NO